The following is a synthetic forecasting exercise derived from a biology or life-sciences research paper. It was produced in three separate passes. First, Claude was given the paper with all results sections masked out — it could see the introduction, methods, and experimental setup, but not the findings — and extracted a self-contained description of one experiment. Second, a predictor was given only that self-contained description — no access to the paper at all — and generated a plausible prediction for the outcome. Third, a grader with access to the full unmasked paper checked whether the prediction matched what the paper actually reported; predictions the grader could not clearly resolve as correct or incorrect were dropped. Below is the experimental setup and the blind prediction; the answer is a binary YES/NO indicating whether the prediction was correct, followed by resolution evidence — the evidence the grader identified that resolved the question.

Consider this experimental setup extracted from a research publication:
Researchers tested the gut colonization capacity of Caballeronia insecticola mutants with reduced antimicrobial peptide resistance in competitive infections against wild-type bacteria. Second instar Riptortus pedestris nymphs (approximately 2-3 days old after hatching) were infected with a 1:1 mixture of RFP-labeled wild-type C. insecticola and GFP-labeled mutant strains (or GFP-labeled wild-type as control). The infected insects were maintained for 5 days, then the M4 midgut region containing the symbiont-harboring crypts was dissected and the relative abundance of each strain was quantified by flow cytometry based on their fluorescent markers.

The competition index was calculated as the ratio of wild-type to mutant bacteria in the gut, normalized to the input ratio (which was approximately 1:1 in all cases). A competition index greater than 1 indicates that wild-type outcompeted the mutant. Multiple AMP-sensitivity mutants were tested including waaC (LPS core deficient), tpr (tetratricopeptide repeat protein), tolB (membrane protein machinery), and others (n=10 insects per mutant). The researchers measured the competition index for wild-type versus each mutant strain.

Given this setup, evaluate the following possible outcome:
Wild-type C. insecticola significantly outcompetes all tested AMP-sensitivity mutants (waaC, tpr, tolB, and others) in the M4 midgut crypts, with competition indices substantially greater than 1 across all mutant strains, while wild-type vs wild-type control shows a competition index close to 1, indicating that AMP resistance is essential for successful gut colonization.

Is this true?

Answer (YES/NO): YES